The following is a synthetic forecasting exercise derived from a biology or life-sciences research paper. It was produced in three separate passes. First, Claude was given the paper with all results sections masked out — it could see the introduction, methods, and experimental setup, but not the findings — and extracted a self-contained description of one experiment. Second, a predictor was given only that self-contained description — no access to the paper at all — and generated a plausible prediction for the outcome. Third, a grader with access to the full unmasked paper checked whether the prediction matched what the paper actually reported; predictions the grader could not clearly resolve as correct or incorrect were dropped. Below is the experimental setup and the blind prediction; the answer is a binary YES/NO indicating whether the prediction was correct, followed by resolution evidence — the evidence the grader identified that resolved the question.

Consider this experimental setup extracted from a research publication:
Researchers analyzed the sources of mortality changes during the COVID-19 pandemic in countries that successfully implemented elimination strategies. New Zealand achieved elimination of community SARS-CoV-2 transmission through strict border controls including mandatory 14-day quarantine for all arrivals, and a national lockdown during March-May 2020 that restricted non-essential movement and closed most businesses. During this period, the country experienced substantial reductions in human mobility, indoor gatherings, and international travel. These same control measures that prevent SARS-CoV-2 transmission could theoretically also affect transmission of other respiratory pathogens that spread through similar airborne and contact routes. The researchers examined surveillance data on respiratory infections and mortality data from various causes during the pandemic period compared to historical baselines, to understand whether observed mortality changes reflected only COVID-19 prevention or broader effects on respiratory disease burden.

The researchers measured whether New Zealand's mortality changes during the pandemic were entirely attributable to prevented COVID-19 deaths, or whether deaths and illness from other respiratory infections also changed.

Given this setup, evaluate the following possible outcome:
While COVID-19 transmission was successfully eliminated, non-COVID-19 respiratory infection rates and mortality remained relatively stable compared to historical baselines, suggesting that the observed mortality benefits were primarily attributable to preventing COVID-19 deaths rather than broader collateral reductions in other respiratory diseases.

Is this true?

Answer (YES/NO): NO